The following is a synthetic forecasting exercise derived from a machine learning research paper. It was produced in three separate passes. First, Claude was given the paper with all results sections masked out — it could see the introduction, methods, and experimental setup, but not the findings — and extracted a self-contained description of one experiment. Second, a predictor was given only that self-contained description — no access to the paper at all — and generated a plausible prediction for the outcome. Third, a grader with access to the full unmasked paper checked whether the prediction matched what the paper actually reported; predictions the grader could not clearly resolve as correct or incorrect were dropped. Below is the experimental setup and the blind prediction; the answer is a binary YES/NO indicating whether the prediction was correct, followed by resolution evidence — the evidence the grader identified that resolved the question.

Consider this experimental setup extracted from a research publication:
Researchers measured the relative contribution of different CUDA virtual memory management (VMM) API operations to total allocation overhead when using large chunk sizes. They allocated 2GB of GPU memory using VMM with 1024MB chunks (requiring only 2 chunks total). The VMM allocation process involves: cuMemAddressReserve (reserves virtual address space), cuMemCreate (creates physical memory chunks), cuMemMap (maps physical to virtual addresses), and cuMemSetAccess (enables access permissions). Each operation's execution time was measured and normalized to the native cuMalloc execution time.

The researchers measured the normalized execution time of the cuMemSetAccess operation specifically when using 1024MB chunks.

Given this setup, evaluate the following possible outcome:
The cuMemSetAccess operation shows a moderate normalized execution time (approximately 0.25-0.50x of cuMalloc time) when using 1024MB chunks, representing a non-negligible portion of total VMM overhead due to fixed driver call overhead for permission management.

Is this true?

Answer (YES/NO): NO